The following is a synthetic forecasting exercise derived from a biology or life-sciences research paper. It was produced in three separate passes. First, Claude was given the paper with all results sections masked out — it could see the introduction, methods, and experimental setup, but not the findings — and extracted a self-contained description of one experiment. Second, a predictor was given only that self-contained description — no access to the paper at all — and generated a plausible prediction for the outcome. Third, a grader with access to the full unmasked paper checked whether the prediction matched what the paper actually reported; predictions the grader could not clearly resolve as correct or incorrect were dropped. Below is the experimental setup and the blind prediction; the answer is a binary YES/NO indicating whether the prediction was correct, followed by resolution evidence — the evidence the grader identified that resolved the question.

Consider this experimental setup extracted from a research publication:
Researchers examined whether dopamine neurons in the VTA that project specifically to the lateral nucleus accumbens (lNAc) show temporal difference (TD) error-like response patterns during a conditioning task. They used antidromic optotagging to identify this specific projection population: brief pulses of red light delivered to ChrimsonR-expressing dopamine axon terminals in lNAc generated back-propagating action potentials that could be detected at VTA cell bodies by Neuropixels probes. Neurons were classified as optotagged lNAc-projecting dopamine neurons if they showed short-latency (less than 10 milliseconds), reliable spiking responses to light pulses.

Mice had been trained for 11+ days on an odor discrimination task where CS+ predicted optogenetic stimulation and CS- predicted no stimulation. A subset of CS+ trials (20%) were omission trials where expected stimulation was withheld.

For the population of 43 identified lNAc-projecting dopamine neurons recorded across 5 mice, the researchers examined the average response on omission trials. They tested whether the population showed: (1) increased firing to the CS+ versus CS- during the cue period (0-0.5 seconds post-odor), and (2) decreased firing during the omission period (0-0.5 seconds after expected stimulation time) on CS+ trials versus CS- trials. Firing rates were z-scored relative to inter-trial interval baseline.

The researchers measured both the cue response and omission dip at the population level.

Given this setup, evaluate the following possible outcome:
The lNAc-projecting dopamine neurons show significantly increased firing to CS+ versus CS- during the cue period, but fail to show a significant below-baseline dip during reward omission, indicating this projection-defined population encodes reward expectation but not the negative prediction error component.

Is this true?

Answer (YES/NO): NO